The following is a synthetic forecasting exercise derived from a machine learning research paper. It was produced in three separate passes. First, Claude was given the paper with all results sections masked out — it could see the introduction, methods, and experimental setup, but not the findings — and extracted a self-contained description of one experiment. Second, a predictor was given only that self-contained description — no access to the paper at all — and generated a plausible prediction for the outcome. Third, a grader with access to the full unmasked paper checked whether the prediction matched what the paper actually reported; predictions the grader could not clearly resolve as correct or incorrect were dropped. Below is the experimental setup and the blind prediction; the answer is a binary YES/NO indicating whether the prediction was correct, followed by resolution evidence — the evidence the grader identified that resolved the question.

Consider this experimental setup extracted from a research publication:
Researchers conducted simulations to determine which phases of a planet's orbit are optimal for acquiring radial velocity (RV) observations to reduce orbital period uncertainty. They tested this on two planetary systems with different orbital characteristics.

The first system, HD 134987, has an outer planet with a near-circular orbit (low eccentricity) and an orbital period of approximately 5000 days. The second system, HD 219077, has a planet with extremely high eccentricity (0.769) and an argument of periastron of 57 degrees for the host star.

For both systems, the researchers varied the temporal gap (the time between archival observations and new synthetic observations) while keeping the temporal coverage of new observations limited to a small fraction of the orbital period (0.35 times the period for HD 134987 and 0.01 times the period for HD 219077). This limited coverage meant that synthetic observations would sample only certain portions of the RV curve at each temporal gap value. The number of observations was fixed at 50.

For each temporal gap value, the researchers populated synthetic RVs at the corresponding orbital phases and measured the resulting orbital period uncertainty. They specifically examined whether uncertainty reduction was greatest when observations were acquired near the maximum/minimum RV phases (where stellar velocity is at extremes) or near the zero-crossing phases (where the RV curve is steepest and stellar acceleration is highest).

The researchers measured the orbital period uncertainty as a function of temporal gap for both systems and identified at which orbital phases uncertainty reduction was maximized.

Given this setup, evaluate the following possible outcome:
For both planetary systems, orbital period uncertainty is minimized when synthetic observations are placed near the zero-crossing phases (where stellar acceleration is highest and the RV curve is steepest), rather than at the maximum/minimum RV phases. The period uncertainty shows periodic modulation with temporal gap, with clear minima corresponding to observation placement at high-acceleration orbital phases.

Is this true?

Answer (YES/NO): YES